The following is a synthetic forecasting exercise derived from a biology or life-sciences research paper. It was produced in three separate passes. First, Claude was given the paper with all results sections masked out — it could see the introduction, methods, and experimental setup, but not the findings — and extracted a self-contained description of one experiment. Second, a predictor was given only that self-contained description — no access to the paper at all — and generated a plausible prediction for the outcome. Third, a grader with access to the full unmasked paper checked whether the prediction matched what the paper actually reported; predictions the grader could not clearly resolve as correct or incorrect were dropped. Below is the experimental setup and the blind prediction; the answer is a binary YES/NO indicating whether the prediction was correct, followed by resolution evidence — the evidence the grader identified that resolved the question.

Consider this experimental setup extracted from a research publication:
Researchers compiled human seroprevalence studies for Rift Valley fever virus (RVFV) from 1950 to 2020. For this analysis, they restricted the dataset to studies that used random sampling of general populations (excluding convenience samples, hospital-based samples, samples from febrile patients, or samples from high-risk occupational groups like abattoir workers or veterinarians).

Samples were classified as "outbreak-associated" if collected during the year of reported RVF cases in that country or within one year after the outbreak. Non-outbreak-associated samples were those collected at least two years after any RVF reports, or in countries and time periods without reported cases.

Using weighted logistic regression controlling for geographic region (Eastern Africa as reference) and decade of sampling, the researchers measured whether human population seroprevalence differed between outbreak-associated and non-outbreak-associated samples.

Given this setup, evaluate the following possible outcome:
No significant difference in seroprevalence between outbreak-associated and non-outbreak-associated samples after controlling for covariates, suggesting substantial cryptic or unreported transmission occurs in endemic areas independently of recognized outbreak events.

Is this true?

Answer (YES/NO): NO